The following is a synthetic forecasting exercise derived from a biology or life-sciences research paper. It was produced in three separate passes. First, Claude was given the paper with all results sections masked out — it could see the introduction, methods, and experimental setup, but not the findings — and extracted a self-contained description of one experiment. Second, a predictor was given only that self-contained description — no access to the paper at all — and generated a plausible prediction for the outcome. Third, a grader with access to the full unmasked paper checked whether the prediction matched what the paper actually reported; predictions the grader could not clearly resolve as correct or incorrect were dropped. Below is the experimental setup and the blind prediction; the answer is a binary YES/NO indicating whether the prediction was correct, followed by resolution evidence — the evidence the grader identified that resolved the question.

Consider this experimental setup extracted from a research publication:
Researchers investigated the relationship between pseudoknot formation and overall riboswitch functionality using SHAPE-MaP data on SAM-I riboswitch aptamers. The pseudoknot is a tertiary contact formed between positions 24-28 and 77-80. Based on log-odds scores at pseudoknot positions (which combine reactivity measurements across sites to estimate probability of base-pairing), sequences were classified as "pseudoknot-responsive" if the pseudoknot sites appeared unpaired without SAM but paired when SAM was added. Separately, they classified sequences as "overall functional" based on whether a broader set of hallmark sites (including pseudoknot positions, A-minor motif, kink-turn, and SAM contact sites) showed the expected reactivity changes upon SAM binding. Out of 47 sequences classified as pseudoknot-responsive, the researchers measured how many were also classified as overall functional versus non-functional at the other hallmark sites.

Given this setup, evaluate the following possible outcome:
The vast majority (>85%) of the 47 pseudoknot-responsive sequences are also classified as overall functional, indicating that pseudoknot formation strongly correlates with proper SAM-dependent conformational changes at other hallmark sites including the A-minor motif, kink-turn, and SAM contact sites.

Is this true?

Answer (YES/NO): YES